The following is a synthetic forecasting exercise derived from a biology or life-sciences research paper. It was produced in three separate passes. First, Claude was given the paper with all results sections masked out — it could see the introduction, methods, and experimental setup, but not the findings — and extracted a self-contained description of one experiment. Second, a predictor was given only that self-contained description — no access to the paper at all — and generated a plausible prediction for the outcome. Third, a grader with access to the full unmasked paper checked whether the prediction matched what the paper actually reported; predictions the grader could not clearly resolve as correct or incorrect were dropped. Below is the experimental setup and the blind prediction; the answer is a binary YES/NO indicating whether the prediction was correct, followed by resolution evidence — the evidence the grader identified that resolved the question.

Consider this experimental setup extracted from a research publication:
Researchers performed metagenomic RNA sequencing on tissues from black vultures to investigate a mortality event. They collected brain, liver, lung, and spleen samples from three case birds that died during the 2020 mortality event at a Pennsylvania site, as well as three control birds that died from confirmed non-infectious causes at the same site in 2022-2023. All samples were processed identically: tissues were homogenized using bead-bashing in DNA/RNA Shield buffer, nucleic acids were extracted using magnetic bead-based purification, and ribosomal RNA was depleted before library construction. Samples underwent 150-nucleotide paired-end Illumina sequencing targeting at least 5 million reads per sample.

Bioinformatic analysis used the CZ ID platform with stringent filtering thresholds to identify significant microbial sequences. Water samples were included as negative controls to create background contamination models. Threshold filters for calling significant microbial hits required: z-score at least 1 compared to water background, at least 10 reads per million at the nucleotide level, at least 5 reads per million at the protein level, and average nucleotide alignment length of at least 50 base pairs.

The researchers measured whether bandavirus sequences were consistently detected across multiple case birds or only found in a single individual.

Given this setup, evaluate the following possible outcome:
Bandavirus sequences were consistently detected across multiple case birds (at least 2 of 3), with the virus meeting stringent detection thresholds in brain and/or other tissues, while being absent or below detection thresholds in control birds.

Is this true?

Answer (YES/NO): YES